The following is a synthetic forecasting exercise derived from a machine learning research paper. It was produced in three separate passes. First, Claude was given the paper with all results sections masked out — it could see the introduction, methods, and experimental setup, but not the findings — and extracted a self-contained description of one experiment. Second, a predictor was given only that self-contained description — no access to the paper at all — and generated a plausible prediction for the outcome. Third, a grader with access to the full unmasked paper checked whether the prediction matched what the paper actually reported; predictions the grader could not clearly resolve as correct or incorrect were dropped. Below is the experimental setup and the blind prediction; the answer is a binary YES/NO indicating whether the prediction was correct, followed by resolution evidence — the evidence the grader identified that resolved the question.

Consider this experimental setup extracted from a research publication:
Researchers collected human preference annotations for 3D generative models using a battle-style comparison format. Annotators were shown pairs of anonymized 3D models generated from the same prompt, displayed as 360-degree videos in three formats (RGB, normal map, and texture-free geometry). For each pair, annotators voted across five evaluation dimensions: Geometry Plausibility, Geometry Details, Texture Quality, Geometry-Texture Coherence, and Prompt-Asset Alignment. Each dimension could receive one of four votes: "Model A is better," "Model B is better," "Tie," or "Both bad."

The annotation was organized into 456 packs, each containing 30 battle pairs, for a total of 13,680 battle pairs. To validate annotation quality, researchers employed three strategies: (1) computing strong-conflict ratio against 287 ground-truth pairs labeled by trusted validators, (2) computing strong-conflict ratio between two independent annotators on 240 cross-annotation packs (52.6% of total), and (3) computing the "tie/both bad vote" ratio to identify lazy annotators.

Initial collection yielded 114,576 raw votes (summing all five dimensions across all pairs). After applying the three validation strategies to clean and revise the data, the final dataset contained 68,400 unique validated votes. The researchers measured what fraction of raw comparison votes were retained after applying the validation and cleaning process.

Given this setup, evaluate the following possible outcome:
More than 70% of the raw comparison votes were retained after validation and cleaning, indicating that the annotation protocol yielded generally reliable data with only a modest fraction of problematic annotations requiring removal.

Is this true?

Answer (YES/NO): NO